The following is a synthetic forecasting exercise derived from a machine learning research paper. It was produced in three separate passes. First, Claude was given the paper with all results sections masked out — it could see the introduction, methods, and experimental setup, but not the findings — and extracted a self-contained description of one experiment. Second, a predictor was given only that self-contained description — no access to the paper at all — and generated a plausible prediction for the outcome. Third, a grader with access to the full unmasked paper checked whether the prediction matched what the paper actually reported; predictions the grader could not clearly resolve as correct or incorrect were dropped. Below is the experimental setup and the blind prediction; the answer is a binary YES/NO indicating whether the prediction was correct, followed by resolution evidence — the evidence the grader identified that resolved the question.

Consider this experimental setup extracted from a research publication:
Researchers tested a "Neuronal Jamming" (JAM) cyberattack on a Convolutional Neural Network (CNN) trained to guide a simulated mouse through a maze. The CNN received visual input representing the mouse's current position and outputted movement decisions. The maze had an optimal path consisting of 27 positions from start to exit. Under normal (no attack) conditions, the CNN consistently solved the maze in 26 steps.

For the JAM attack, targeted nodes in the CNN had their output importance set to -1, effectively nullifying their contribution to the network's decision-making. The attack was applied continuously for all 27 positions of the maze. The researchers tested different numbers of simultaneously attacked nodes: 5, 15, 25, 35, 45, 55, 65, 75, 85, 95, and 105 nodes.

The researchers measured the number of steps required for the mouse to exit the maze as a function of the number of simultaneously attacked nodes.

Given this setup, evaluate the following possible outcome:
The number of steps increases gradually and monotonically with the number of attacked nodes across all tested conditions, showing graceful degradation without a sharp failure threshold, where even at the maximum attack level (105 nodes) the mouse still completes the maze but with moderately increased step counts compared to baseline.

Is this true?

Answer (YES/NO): NO